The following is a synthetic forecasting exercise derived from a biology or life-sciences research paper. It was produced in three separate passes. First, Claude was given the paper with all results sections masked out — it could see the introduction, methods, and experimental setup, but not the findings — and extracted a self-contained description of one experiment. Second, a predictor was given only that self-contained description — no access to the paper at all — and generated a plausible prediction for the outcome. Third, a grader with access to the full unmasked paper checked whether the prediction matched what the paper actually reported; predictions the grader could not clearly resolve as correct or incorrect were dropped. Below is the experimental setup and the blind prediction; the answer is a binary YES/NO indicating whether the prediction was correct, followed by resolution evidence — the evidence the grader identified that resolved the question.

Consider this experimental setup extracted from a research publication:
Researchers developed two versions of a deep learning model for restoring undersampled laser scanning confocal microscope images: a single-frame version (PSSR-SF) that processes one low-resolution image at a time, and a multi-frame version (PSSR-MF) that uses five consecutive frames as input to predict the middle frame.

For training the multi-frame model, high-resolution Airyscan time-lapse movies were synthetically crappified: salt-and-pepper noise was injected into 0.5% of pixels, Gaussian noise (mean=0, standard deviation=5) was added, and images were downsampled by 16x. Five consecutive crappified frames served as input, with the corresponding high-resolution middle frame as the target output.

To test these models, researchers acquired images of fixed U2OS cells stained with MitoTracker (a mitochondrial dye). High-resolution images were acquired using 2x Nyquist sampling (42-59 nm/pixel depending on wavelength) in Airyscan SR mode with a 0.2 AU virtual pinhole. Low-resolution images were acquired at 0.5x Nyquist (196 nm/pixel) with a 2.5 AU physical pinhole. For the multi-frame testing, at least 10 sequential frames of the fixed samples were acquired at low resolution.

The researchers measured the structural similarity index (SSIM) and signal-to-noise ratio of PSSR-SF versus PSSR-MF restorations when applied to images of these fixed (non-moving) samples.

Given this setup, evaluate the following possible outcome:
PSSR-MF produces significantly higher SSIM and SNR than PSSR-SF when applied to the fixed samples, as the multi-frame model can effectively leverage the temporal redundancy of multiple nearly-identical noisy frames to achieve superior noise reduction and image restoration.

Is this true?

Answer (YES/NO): YES